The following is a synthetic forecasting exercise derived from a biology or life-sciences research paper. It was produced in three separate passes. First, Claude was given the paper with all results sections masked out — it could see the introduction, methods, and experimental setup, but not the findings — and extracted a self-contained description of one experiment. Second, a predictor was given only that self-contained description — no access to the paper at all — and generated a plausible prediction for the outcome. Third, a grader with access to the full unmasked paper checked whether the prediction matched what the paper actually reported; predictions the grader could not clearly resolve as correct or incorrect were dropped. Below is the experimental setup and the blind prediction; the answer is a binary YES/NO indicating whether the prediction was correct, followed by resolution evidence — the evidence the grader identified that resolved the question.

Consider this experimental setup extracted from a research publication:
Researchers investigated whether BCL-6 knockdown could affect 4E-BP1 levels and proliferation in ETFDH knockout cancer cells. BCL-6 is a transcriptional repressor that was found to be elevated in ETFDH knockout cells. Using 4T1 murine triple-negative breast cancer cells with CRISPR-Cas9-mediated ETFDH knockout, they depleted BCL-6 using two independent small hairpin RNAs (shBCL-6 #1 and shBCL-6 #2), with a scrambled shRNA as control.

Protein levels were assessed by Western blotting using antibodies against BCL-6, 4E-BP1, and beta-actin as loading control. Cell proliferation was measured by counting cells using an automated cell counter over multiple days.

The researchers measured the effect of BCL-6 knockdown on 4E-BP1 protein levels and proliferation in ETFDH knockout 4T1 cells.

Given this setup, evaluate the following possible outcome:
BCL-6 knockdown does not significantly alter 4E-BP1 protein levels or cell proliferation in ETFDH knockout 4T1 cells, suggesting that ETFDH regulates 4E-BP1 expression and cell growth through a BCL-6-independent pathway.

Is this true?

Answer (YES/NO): NO